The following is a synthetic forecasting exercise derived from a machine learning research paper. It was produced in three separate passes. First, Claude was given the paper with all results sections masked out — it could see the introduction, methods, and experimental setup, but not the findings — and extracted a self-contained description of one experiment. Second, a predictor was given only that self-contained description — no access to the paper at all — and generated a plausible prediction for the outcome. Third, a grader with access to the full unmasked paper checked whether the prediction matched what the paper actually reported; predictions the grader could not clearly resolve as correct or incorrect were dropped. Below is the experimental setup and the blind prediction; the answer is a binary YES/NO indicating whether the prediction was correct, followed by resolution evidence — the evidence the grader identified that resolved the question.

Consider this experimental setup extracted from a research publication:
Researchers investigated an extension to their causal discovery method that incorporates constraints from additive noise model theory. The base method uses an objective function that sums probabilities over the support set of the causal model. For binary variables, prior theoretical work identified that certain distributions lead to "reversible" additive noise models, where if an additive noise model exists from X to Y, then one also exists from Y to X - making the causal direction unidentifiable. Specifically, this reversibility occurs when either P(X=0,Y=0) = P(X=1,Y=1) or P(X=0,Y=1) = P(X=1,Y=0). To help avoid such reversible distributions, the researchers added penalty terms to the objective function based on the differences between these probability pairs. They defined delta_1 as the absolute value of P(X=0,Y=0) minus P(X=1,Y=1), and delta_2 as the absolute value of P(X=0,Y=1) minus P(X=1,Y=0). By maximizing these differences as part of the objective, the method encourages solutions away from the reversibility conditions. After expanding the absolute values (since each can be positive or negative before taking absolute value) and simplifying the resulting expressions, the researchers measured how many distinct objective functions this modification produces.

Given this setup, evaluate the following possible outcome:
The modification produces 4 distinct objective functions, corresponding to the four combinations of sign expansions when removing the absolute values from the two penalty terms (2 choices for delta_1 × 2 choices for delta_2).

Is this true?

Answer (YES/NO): YES